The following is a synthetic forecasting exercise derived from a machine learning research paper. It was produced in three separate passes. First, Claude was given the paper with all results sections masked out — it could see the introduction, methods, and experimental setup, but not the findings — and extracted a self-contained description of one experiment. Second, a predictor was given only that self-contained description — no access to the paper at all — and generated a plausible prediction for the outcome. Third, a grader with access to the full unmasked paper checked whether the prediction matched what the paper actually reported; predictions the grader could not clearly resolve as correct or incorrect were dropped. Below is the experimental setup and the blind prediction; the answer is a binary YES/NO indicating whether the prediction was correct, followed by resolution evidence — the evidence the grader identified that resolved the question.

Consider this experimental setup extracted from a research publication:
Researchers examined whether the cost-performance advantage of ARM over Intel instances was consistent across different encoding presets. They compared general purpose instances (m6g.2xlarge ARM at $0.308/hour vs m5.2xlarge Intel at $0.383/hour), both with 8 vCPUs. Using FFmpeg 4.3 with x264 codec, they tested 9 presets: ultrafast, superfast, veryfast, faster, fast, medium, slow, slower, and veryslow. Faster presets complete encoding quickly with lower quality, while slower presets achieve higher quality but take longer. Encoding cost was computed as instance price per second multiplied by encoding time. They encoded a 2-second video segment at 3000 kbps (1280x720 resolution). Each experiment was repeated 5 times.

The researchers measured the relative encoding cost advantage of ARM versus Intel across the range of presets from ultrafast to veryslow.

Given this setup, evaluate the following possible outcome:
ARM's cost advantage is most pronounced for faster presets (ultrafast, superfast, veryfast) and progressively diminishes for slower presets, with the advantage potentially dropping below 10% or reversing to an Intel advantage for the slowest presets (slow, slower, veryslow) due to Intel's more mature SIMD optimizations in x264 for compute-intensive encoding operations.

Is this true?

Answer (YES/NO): NO